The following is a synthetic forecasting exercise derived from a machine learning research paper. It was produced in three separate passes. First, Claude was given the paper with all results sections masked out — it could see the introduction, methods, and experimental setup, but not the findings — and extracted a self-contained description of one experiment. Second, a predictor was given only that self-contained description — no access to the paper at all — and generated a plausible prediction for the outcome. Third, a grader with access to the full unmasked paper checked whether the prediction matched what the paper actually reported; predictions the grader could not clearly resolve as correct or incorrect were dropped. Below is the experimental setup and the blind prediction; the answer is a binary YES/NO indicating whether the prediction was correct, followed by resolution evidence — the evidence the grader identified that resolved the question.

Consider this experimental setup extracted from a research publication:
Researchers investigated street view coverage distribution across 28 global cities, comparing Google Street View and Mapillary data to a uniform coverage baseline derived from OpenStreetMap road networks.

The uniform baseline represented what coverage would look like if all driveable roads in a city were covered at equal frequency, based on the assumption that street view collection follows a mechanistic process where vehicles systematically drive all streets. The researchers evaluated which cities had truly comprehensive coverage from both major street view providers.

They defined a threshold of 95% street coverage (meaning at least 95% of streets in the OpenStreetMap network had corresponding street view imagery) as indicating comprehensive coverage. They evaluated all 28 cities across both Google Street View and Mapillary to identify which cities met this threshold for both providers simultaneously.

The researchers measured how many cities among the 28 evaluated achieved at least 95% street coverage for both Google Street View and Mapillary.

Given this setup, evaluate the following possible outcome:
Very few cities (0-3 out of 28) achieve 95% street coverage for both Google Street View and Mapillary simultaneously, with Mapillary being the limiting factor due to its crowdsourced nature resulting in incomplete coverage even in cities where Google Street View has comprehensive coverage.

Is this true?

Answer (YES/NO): YES